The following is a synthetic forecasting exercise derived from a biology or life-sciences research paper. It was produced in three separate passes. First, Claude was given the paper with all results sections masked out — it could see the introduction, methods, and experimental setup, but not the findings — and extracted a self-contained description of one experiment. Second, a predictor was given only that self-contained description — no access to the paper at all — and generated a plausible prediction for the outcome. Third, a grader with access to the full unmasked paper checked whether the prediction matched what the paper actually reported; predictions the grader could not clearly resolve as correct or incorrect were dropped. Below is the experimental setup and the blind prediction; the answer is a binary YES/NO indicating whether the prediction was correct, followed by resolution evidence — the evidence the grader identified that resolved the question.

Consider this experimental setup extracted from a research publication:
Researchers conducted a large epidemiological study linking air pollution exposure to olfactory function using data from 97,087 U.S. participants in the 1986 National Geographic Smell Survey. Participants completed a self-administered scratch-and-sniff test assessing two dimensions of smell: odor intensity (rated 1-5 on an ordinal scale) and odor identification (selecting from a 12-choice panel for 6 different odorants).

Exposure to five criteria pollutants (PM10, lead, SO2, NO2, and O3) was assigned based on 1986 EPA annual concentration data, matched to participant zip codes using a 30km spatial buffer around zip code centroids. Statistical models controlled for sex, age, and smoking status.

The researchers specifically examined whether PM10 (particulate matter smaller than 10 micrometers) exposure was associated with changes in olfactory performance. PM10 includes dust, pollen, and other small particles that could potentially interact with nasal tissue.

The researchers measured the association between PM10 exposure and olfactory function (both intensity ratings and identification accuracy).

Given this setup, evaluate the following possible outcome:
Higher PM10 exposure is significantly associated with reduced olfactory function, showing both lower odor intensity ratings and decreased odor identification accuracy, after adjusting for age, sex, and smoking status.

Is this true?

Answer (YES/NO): NO